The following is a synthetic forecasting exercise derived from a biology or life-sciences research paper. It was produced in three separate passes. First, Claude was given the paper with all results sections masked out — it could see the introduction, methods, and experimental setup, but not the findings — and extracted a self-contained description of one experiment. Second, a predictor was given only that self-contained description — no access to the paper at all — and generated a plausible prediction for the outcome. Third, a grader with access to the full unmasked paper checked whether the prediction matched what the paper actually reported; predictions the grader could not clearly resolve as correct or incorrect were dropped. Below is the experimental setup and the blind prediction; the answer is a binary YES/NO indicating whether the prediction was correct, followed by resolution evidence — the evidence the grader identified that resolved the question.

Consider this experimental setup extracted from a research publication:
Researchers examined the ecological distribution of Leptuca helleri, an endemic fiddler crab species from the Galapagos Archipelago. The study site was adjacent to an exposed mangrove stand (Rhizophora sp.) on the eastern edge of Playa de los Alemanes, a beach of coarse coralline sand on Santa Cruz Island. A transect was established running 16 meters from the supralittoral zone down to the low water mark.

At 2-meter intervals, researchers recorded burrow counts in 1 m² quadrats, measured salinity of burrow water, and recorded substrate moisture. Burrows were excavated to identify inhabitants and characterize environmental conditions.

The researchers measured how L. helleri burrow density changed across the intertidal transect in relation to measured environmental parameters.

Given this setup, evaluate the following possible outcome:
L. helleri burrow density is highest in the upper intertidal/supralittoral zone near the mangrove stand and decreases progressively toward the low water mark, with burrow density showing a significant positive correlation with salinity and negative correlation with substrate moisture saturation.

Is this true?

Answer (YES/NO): NO